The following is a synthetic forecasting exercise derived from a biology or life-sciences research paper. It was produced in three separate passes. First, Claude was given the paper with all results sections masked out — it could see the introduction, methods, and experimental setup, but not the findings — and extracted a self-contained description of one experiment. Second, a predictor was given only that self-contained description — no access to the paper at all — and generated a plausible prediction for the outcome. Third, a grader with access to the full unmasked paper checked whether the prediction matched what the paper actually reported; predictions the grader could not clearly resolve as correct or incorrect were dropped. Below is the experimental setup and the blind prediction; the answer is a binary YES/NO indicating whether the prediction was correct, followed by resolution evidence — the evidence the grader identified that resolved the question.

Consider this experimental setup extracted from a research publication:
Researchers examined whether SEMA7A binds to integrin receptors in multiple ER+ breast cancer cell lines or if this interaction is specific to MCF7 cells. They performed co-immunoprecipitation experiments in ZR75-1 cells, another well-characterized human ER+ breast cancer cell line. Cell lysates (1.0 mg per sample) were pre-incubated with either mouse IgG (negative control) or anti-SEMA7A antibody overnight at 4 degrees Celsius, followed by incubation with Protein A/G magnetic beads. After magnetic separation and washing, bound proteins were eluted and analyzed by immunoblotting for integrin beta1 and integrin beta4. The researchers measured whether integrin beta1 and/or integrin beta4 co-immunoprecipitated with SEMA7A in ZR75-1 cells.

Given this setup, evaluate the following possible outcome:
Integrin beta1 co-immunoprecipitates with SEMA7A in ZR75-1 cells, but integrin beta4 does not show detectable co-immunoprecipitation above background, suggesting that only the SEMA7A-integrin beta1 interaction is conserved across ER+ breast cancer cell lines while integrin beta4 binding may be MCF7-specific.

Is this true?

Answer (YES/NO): NO